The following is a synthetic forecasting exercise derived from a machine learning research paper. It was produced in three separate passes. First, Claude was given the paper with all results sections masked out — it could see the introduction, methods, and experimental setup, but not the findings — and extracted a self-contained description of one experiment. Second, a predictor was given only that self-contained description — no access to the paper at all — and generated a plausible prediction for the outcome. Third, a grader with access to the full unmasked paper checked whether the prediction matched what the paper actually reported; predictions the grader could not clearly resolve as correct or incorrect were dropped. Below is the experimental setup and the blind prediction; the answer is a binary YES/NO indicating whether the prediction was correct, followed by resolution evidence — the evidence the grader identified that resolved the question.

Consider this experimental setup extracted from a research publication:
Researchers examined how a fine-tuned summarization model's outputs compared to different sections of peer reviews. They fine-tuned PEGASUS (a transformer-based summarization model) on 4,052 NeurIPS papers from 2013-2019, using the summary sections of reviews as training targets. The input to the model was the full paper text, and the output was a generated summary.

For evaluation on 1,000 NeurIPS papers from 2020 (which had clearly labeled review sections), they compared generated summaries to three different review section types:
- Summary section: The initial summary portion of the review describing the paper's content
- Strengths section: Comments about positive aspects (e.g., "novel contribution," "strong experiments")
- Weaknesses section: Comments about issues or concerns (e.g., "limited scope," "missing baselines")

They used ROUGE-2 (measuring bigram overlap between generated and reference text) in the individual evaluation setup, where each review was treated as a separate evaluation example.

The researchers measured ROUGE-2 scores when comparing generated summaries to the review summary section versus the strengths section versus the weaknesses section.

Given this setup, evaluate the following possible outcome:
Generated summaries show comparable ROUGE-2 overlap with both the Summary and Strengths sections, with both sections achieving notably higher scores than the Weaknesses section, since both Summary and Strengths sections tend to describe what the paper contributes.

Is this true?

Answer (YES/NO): NO